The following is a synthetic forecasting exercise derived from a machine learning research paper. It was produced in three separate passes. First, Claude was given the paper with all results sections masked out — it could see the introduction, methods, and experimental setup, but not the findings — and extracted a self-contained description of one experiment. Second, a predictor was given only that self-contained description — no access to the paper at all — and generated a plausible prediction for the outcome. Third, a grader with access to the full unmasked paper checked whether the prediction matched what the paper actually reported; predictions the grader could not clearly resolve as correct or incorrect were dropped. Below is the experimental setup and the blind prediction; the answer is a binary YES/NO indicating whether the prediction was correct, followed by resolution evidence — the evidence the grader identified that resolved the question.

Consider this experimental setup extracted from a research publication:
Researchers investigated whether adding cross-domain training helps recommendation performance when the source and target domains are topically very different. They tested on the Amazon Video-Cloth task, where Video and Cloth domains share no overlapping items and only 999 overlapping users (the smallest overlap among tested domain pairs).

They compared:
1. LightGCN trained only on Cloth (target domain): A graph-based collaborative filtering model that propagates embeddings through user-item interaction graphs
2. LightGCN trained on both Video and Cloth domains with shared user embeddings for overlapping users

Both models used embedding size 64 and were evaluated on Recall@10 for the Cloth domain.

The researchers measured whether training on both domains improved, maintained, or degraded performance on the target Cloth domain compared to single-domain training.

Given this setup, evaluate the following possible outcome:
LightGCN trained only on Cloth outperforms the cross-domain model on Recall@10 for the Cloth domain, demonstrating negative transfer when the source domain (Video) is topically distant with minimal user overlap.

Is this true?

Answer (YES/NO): YES